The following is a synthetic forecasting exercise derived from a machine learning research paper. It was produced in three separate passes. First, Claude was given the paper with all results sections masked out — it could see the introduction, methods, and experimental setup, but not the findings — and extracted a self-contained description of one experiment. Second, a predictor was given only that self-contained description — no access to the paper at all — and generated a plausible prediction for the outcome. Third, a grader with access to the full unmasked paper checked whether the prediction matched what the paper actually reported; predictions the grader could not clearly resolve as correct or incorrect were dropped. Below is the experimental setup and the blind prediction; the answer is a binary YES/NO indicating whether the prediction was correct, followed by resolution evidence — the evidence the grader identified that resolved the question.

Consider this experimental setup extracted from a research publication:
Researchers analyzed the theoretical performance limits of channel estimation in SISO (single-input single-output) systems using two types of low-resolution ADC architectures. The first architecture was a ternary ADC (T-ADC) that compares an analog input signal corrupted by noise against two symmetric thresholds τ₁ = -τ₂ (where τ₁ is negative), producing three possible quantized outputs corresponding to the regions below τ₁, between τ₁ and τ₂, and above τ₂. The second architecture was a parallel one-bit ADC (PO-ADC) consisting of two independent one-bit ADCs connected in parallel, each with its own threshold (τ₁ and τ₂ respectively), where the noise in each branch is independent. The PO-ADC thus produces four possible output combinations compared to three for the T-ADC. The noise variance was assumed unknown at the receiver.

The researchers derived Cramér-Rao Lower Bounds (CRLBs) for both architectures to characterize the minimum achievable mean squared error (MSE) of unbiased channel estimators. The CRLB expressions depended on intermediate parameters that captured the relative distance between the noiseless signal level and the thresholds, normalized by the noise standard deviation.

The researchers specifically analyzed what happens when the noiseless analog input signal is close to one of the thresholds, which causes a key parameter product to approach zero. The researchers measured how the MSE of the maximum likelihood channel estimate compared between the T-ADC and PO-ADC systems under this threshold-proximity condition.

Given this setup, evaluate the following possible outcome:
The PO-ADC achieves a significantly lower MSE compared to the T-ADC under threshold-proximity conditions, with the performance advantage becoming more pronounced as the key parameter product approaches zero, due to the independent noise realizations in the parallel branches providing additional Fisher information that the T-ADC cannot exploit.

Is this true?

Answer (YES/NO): NO